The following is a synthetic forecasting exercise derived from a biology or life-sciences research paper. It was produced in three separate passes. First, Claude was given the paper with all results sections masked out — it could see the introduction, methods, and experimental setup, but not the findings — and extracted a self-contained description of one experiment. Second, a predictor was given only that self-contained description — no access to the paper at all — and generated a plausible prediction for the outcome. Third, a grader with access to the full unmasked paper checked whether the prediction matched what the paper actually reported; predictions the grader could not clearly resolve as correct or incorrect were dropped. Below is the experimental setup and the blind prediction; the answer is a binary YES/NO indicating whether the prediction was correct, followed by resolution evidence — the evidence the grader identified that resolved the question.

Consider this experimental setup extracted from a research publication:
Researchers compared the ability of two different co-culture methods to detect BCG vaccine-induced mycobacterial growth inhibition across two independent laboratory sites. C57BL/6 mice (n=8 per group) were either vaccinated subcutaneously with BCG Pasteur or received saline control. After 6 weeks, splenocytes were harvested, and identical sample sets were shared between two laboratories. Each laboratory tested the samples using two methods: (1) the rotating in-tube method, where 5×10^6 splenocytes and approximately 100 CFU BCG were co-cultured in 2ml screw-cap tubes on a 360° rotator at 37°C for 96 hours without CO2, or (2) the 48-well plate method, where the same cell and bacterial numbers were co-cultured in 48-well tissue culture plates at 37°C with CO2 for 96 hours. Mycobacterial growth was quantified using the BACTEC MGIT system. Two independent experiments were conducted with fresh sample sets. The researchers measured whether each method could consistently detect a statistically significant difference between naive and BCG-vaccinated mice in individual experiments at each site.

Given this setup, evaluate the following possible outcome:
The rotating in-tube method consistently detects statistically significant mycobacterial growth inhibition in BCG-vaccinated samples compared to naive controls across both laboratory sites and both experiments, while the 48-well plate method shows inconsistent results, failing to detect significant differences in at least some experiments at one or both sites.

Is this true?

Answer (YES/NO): NO